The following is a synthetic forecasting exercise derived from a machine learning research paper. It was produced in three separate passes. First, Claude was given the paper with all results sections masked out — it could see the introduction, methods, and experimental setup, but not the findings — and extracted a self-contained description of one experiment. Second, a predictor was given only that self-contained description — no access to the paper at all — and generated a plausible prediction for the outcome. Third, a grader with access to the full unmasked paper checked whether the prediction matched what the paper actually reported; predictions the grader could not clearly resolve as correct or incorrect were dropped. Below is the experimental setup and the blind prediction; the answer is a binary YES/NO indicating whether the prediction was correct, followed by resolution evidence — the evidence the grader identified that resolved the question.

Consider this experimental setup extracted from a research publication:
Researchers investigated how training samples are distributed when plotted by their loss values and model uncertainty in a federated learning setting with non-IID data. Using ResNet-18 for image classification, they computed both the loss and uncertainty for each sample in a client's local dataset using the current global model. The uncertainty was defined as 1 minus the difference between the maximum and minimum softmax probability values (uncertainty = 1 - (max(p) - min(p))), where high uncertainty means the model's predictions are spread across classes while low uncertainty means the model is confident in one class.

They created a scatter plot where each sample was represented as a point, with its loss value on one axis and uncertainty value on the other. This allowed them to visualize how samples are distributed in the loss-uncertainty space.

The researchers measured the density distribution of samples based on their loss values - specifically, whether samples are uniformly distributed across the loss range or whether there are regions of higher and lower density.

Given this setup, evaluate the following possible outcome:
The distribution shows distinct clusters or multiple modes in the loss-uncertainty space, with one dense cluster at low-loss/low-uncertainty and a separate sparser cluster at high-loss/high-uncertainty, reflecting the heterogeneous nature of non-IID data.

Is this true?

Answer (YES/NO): NO